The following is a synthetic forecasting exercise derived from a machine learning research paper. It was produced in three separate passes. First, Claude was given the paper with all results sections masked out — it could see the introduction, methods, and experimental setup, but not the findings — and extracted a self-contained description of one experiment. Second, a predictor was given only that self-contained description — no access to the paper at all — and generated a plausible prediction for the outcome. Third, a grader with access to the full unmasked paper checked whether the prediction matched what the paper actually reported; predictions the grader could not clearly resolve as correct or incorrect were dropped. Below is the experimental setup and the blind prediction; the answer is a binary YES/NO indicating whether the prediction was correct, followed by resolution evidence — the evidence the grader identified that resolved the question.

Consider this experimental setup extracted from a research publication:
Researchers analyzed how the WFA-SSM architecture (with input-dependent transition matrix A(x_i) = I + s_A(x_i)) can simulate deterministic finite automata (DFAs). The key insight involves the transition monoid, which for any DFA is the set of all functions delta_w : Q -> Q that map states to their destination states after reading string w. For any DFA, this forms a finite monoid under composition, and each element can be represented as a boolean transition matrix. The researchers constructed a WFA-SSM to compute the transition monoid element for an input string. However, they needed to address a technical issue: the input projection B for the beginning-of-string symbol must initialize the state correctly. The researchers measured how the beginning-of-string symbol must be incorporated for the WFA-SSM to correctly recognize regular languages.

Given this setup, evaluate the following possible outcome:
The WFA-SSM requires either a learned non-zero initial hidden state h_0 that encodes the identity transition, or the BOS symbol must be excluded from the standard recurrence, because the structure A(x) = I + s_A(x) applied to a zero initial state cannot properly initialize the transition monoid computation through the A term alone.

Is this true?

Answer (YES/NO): NO